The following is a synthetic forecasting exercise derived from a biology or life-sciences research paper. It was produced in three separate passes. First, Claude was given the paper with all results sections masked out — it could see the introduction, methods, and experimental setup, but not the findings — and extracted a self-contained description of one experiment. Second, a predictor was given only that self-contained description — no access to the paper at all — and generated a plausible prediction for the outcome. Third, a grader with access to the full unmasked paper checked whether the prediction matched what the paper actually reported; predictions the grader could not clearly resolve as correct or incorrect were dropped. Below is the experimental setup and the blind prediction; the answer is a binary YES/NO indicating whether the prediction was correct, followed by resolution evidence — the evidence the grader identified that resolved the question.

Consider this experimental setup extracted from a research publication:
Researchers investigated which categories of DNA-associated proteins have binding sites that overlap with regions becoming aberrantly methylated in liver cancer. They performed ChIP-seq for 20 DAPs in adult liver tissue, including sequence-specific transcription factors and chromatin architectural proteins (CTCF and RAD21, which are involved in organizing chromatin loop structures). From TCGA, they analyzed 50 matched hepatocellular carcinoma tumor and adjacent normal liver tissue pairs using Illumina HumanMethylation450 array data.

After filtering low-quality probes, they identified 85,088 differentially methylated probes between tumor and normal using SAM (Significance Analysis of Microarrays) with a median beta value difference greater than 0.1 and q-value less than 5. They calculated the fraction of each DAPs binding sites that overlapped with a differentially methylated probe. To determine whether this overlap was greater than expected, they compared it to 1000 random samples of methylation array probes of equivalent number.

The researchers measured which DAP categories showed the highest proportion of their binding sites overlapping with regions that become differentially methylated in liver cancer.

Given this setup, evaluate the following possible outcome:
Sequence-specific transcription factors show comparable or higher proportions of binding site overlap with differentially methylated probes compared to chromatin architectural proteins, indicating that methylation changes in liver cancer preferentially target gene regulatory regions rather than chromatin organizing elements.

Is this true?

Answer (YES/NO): NO